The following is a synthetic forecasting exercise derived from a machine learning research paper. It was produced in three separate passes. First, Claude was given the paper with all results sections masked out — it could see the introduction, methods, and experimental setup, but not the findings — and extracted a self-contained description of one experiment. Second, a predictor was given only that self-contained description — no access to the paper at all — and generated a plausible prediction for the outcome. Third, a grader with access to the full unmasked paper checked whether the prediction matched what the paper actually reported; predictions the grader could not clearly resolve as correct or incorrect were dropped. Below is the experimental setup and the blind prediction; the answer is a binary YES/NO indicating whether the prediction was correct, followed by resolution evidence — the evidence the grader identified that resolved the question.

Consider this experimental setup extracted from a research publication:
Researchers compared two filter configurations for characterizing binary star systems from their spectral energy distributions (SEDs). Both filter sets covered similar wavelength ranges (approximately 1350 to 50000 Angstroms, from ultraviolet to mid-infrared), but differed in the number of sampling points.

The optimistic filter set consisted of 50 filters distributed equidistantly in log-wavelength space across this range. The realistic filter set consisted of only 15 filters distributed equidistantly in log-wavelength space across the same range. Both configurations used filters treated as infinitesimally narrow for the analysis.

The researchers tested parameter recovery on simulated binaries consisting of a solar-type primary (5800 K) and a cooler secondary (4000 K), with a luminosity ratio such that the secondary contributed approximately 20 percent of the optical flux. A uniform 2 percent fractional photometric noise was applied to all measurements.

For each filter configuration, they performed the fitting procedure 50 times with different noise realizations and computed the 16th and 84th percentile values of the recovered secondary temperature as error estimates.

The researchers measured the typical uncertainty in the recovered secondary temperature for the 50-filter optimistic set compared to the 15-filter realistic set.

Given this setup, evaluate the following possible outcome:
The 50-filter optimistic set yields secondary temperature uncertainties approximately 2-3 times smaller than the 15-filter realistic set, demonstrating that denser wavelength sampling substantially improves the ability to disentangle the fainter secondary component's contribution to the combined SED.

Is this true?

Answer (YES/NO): NO